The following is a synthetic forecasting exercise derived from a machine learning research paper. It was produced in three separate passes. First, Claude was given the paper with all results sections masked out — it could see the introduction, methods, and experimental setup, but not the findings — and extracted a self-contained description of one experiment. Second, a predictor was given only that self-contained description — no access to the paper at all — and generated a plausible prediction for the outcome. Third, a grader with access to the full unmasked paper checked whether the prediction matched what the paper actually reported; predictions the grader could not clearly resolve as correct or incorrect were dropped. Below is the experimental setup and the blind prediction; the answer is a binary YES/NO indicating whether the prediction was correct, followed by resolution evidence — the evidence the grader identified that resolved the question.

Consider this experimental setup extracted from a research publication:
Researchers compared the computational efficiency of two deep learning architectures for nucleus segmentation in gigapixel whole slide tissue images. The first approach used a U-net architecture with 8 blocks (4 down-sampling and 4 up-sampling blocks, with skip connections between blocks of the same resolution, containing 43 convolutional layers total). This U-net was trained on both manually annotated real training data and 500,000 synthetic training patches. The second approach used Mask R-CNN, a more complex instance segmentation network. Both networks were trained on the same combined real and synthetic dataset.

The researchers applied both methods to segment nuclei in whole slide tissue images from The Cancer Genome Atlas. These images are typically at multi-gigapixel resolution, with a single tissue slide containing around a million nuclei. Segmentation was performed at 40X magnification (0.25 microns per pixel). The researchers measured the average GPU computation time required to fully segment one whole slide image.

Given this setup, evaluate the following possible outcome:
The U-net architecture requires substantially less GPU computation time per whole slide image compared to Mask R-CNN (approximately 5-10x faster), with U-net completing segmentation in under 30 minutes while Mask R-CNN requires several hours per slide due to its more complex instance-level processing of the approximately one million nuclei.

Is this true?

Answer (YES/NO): NO